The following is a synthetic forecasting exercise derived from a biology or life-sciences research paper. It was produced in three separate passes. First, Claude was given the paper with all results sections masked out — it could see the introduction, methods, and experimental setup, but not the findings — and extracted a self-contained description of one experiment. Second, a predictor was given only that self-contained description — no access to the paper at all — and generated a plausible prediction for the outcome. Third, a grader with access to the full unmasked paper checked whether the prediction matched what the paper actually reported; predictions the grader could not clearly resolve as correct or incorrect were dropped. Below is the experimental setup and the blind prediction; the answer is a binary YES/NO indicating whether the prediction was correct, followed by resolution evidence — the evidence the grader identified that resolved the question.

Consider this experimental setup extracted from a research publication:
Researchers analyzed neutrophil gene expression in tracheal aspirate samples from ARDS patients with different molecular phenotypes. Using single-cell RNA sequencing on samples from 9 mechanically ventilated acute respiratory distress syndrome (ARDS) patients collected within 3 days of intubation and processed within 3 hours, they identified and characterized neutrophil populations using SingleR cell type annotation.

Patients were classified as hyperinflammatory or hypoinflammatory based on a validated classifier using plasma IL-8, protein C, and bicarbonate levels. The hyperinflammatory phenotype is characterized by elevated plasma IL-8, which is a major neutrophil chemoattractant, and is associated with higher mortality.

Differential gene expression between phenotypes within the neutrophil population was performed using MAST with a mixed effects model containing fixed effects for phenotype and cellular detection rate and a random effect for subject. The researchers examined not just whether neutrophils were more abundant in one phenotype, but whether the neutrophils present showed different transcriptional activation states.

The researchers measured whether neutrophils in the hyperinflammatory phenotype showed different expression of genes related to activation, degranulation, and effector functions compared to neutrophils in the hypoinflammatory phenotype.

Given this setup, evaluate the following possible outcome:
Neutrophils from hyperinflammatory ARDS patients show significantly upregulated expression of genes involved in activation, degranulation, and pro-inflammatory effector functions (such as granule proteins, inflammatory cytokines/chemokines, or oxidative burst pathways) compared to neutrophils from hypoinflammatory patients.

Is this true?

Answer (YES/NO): NO